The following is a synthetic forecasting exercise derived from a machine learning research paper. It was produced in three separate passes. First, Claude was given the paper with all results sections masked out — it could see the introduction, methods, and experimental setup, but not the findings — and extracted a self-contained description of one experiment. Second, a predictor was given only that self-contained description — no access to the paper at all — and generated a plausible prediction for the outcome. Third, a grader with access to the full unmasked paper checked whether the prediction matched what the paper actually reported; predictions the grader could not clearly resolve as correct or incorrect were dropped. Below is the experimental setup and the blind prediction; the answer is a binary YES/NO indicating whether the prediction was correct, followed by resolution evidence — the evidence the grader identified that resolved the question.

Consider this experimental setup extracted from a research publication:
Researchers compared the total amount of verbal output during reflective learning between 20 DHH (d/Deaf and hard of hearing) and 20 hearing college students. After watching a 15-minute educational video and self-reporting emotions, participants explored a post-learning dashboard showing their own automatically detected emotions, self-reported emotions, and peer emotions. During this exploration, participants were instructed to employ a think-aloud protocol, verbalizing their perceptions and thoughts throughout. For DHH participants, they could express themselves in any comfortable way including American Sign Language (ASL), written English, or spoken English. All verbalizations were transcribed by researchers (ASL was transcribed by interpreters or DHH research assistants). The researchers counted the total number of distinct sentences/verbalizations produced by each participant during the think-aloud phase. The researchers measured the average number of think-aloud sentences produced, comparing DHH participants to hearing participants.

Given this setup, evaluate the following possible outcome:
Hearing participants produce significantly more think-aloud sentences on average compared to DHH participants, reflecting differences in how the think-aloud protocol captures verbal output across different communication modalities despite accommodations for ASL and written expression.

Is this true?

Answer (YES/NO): YES